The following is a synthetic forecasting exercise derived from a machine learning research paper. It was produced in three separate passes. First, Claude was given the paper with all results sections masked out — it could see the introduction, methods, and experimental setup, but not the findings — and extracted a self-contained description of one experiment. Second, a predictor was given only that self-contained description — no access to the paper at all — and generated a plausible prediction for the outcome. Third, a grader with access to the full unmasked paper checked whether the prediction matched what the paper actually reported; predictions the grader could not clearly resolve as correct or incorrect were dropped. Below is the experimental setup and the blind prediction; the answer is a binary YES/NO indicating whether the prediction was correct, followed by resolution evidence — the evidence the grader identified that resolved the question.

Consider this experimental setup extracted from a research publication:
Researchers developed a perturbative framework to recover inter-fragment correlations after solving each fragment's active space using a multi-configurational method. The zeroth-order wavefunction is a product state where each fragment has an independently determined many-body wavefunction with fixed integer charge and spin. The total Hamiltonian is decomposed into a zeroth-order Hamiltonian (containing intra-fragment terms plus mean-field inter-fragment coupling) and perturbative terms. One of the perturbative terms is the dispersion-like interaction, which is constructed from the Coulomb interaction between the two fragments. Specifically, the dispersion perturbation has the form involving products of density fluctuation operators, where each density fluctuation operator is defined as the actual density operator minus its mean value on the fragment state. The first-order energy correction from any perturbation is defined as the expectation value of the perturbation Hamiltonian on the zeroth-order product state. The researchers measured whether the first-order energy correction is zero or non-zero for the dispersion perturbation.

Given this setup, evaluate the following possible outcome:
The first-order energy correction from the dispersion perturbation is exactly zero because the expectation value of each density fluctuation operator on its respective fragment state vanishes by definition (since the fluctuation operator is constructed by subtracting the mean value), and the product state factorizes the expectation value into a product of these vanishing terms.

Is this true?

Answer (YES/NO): YES